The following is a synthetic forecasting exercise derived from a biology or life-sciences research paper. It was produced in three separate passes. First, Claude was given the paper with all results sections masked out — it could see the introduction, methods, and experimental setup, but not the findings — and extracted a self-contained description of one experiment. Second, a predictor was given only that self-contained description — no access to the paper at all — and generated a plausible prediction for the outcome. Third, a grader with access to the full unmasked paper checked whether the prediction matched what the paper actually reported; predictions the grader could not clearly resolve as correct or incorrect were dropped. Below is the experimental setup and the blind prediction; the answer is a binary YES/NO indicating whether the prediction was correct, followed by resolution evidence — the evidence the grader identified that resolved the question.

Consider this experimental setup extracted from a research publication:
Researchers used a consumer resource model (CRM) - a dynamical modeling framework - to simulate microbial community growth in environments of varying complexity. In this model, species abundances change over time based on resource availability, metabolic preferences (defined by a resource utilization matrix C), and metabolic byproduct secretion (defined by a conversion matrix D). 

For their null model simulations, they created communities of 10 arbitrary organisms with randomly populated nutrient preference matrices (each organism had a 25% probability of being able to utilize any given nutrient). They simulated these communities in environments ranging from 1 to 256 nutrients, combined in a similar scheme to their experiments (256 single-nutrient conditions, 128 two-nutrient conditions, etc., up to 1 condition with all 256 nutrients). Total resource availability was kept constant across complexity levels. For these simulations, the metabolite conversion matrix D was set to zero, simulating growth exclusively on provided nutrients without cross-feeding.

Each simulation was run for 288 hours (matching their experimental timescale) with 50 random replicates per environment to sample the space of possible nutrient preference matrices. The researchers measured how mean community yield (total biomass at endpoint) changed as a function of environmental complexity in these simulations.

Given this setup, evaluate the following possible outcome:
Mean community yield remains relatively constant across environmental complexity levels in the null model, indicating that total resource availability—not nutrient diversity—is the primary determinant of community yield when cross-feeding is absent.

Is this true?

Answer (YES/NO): YES